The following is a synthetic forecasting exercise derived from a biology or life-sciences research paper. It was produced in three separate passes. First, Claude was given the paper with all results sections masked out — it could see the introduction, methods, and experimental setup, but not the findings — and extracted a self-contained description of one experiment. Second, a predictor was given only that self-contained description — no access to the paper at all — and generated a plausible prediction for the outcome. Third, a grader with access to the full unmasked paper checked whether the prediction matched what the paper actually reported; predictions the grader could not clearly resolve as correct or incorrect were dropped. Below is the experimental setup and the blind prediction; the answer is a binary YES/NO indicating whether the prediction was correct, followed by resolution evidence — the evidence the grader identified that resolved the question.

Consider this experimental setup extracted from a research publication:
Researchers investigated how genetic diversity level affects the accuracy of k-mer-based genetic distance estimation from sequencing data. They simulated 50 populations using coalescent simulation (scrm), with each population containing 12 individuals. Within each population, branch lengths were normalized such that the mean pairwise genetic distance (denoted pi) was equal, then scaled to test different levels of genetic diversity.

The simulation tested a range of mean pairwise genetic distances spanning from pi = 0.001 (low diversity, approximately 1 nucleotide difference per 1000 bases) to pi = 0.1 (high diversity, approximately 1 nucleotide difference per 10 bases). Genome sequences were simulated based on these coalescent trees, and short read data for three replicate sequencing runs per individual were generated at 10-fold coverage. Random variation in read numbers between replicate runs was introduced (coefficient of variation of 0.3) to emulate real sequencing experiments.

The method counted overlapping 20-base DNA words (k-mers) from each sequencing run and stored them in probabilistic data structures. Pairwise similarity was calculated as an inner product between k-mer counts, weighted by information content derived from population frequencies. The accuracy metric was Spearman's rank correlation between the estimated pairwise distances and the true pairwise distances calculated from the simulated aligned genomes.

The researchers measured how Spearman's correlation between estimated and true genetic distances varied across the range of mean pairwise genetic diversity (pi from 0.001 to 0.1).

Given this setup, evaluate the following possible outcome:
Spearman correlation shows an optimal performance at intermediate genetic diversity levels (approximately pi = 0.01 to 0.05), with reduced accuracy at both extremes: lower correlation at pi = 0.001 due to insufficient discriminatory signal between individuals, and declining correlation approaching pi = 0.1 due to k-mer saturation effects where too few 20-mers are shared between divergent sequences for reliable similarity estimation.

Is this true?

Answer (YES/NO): NO